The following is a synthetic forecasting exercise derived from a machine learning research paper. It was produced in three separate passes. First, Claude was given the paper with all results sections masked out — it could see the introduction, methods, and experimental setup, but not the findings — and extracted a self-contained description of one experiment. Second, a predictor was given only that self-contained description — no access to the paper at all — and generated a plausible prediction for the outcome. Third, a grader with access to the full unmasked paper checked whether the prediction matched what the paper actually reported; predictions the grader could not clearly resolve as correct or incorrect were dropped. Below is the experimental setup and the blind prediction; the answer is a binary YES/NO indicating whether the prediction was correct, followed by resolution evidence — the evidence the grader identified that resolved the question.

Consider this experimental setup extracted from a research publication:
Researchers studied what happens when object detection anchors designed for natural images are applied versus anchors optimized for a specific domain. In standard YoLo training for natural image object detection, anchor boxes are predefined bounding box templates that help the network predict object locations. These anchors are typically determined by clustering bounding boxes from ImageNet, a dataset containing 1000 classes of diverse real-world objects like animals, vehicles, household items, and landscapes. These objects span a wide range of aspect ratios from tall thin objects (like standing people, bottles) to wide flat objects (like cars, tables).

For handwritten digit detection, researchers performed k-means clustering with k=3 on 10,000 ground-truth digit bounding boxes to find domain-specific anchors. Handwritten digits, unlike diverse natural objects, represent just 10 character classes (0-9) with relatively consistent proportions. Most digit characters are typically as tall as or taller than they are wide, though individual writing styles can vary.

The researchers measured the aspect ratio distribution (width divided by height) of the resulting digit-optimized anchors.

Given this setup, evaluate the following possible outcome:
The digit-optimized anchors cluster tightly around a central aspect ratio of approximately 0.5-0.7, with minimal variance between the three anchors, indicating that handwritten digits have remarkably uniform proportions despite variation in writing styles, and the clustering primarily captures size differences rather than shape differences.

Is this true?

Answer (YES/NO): NO